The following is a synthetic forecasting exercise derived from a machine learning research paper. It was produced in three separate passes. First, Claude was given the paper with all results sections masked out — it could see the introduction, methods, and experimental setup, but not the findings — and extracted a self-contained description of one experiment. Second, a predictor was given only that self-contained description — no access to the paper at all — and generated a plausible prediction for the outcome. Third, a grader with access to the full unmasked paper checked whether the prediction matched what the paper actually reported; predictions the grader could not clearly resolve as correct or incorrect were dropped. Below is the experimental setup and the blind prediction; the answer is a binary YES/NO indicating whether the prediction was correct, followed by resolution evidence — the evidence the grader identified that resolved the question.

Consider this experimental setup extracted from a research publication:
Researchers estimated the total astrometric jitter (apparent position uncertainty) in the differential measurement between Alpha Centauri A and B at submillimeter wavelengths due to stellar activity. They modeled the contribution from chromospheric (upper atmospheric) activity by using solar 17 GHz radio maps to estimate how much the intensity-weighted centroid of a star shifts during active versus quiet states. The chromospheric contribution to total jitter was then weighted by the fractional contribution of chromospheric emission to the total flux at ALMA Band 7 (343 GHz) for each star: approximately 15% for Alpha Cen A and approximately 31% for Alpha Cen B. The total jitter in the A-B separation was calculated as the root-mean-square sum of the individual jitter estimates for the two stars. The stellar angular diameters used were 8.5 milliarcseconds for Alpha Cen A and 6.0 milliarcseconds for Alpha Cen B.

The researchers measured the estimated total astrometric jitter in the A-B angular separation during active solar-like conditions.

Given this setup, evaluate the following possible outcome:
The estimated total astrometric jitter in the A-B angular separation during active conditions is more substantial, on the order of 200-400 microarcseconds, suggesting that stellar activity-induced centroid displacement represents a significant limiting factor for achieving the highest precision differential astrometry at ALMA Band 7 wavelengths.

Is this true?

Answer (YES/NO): NO